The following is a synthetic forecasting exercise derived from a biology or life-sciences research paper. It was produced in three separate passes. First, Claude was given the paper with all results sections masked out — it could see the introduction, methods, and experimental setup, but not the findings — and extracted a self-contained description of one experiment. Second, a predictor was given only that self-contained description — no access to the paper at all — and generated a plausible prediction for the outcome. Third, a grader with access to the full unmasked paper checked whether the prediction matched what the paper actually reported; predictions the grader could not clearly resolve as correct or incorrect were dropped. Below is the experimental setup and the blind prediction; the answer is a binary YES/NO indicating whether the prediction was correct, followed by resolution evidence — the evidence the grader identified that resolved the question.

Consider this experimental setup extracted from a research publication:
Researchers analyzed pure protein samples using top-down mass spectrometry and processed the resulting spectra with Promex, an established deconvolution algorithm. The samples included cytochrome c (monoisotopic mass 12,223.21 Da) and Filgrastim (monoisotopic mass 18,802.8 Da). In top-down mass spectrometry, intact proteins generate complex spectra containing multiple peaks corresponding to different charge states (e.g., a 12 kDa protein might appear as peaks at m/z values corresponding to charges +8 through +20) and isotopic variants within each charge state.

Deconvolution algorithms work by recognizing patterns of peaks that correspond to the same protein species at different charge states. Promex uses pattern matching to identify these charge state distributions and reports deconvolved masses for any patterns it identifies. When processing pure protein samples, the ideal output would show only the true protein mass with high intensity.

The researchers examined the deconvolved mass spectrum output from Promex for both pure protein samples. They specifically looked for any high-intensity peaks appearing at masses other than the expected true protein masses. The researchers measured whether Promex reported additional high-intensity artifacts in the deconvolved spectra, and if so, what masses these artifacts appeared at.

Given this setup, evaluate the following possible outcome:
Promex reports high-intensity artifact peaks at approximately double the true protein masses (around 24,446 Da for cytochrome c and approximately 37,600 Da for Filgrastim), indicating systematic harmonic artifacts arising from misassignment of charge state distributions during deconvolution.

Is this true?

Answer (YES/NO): NO